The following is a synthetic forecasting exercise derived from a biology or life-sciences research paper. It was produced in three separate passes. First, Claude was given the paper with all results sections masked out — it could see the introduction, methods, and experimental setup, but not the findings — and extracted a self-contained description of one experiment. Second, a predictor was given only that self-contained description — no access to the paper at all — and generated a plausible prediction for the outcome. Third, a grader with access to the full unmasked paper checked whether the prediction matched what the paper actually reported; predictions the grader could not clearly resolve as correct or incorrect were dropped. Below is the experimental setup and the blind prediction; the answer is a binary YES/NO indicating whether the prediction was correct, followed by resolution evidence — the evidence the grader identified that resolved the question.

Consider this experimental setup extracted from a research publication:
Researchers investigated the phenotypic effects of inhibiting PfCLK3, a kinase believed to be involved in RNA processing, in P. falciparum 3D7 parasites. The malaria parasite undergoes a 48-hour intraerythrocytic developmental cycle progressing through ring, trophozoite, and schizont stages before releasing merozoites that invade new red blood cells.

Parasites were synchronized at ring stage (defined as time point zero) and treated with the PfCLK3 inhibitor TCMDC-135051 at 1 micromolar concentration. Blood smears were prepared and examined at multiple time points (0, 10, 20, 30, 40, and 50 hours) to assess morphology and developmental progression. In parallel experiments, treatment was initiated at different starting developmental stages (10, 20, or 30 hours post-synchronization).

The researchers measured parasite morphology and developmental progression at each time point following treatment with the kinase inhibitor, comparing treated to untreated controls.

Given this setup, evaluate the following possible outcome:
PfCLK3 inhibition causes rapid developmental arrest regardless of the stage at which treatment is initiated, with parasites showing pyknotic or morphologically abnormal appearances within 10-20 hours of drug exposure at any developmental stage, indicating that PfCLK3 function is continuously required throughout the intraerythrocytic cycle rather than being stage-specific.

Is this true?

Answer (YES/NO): NO